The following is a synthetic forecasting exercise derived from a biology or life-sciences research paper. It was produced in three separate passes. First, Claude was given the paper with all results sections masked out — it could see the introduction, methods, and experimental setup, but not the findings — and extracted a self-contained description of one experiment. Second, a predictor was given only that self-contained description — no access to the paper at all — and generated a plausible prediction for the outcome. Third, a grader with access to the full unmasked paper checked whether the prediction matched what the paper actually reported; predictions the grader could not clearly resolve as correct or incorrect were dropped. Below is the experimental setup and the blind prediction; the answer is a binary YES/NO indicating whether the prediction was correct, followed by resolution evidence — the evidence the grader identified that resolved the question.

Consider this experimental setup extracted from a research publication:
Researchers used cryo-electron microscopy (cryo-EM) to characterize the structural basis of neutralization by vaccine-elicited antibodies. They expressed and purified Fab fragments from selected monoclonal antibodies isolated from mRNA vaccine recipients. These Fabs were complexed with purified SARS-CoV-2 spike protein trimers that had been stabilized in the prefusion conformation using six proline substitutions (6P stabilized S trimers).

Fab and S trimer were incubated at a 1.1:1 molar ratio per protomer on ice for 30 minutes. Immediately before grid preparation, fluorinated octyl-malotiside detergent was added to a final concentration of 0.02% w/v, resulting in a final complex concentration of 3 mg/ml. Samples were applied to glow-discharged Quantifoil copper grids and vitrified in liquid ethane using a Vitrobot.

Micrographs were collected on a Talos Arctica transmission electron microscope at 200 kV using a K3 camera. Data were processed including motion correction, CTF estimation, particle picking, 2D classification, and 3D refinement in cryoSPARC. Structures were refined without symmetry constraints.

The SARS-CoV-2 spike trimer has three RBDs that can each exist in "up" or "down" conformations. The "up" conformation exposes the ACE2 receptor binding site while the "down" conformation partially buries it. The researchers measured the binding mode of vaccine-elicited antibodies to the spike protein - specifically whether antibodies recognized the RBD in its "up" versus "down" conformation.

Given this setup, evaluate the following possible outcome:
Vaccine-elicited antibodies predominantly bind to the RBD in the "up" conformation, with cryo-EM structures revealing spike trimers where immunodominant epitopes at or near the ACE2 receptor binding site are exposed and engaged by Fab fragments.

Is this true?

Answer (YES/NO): NO